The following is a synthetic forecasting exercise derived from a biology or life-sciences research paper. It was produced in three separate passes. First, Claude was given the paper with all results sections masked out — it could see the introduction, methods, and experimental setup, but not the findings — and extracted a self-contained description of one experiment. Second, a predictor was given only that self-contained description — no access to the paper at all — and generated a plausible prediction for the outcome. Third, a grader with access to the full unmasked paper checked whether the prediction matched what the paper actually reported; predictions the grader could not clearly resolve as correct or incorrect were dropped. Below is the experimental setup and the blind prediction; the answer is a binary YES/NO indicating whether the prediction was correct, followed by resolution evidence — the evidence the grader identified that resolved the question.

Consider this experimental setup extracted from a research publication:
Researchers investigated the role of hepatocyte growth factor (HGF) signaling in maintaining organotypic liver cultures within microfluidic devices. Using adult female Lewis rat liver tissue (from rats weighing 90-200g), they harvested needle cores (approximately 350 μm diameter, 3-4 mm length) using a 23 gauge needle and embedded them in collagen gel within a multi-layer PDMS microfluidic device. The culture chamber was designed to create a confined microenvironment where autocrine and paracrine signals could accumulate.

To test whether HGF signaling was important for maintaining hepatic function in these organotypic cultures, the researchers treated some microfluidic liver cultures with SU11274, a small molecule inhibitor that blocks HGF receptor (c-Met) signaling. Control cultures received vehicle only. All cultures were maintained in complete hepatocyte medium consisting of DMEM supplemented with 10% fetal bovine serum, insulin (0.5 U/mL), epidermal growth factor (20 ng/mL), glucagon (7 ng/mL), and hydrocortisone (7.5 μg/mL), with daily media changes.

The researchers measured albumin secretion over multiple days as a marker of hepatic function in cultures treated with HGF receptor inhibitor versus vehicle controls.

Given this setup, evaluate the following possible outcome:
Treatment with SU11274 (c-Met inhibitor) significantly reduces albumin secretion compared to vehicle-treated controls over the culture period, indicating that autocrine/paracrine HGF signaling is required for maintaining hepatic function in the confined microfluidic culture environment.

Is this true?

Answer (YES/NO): YES